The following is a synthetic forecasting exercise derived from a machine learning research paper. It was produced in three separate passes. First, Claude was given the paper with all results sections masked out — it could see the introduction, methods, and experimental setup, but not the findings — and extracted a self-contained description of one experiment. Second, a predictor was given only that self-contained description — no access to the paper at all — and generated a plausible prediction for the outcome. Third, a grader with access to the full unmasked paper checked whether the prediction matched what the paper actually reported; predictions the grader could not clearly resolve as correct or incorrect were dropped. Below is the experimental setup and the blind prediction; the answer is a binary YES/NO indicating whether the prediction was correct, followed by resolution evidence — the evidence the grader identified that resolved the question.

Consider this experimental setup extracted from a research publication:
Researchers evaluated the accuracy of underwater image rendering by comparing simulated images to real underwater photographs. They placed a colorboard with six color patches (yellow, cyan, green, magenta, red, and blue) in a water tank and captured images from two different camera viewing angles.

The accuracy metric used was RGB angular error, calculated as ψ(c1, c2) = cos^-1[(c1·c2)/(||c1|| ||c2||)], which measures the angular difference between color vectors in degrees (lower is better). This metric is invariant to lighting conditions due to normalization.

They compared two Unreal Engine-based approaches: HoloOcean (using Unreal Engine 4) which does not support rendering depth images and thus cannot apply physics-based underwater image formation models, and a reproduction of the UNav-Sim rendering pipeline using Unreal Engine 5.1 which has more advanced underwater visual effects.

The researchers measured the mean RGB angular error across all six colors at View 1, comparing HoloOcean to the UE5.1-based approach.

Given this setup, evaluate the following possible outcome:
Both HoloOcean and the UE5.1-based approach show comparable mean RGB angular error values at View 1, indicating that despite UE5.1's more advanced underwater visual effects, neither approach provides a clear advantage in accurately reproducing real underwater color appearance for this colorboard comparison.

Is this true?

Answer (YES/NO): NO